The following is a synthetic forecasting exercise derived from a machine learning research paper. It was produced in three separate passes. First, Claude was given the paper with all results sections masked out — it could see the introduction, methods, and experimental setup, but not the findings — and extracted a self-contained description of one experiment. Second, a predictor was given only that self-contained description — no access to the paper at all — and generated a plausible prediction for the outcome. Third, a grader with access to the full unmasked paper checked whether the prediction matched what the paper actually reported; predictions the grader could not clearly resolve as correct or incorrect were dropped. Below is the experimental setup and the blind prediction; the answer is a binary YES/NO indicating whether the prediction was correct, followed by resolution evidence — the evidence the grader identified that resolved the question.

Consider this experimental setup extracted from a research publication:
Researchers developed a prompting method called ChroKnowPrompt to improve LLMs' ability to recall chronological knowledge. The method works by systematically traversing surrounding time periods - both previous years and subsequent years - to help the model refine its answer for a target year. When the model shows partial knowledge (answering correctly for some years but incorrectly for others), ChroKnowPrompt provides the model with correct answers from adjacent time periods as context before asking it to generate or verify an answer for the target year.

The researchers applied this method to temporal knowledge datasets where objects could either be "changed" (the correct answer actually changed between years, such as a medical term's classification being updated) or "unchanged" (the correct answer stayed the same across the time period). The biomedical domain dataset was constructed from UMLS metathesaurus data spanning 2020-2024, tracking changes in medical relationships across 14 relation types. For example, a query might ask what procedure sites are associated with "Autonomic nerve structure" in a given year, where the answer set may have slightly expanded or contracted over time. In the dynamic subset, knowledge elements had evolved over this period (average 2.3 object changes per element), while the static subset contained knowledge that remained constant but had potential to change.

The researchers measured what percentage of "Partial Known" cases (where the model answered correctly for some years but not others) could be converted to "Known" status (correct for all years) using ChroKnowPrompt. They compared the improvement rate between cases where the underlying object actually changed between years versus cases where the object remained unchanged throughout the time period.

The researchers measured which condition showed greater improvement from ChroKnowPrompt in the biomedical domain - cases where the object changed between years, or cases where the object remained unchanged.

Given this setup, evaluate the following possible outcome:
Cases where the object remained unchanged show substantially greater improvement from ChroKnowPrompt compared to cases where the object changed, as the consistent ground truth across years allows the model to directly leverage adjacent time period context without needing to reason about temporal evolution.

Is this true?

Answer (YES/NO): YES